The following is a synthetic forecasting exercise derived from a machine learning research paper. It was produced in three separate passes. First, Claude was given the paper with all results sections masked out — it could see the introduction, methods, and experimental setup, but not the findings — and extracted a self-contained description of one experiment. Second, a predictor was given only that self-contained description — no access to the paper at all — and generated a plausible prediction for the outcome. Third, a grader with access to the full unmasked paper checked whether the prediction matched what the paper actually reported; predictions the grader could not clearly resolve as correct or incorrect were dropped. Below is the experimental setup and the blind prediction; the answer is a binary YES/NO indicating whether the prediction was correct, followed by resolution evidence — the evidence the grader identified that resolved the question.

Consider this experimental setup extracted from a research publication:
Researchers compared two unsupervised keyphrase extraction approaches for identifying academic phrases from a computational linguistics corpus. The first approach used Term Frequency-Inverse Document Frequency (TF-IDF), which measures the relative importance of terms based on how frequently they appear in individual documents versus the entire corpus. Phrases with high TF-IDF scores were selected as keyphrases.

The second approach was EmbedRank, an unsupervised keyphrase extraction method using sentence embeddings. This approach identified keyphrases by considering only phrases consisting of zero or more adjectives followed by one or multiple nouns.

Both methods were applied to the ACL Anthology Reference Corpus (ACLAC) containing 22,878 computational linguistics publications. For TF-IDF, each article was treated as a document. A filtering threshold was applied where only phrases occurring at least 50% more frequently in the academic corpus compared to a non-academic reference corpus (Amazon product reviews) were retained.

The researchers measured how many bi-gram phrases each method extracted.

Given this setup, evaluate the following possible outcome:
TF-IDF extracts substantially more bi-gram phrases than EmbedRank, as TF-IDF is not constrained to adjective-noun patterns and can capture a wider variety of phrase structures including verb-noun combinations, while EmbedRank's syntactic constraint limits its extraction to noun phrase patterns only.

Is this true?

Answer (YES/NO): NO